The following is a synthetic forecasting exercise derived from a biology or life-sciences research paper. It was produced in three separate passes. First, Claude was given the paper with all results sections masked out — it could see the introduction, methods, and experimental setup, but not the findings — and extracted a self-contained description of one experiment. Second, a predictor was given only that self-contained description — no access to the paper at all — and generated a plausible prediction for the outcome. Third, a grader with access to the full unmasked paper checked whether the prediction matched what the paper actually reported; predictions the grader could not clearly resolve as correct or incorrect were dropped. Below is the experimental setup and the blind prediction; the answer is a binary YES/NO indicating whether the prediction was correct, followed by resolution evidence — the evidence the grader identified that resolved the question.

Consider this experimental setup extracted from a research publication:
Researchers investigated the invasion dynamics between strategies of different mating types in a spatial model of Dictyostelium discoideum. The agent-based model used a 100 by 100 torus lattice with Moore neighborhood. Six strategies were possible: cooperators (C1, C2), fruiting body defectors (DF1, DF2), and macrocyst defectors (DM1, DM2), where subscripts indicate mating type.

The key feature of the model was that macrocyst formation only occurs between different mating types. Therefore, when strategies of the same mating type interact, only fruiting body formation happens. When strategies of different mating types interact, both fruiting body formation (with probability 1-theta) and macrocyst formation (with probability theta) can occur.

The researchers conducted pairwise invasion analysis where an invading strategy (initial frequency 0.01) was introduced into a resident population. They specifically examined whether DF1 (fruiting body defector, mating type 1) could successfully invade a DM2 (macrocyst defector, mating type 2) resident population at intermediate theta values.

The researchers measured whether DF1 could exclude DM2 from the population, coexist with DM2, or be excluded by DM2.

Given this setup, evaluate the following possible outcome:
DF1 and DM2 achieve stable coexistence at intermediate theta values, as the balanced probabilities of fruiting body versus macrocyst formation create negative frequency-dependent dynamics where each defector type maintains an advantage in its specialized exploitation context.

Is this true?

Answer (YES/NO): NO